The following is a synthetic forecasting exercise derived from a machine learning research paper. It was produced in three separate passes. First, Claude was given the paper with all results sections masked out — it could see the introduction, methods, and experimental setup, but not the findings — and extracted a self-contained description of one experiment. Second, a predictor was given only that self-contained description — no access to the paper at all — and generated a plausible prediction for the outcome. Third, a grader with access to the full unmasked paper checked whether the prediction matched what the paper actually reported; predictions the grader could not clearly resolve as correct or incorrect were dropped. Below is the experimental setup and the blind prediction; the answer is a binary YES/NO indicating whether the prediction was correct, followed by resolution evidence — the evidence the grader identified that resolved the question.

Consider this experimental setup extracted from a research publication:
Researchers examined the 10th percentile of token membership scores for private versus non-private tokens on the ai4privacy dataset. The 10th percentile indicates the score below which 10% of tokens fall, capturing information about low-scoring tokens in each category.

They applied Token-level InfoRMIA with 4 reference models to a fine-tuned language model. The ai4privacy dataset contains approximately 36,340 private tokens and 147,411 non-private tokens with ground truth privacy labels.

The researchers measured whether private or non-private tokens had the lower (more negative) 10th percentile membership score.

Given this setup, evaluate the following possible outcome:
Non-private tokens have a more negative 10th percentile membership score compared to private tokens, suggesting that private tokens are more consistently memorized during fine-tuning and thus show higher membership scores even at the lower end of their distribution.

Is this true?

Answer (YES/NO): NO